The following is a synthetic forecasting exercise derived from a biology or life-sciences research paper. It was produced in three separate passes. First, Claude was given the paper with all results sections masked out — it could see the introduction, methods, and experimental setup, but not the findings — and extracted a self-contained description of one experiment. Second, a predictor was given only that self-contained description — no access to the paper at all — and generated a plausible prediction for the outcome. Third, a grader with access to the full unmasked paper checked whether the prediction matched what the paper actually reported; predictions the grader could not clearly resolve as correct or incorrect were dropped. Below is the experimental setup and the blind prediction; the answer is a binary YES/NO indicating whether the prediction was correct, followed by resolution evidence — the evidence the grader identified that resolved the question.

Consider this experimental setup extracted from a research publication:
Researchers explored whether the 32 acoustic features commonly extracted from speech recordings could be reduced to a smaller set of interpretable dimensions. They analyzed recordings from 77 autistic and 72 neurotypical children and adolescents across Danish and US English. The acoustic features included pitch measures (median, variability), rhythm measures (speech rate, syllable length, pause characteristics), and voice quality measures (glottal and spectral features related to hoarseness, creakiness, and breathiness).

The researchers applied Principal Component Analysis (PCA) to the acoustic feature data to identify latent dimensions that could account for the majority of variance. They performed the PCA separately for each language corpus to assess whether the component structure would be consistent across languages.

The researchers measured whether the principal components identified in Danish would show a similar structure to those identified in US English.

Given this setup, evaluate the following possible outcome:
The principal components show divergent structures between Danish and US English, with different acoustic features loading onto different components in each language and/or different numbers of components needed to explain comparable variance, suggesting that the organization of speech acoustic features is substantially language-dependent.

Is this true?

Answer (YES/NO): YES